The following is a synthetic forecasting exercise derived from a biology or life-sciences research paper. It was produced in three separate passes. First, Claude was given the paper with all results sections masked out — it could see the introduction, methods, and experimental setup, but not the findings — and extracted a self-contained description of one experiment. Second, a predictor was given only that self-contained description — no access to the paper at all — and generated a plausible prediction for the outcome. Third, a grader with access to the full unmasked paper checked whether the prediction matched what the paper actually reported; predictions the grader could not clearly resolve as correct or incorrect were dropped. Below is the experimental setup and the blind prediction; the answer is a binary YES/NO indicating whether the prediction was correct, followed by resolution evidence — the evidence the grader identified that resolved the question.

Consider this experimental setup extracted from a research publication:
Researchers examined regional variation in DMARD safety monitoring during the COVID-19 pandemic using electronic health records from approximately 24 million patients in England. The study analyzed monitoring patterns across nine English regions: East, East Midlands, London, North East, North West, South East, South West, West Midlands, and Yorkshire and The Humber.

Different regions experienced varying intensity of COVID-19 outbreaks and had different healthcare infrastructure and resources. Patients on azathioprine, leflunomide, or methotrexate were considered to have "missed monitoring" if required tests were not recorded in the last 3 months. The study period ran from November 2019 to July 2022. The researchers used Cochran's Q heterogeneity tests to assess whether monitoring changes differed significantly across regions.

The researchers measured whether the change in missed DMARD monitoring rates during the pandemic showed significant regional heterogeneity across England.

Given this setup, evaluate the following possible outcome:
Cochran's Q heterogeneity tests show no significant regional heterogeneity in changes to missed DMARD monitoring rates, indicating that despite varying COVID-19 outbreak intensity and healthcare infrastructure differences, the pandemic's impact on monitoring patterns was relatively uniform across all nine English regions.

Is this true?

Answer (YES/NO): NO